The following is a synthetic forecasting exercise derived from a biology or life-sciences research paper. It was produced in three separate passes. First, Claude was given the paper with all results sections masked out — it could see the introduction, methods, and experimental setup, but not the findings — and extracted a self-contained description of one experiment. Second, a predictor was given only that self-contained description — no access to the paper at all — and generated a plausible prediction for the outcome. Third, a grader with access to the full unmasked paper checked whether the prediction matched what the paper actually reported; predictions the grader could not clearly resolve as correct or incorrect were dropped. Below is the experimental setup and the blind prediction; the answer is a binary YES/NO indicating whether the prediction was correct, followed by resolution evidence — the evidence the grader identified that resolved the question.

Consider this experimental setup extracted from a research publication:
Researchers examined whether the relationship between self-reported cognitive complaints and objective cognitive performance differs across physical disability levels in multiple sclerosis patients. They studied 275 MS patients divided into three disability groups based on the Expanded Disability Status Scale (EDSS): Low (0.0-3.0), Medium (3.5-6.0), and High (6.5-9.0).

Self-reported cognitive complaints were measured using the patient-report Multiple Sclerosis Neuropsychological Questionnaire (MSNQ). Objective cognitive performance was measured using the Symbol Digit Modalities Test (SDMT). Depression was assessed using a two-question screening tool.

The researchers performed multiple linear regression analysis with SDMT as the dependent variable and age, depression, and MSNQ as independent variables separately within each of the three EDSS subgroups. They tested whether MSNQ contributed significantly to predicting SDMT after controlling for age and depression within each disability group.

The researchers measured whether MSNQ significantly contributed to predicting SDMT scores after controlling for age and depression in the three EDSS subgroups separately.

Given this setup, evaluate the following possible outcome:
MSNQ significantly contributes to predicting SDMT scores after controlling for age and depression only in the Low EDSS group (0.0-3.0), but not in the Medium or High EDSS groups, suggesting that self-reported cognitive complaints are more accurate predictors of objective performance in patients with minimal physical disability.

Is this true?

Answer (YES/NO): NO